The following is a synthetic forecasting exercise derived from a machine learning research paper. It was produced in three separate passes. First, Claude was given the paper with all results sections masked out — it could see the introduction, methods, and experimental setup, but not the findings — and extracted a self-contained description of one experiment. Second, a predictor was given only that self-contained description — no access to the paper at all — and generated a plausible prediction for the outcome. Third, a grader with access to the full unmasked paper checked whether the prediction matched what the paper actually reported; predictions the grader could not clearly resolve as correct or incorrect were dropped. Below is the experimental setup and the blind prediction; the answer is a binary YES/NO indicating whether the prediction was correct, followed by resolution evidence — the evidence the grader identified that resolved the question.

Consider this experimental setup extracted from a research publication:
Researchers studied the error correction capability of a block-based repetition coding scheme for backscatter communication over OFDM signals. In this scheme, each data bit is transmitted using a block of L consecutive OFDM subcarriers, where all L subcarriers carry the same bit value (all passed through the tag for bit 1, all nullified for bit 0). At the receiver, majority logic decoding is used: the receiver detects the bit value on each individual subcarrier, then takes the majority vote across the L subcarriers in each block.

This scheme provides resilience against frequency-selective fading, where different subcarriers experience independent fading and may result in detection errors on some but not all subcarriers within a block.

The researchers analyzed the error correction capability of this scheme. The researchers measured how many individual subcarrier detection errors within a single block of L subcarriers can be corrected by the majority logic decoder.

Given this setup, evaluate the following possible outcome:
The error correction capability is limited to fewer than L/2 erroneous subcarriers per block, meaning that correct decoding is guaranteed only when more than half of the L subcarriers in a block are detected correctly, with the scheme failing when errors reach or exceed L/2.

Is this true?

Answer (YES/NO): YES